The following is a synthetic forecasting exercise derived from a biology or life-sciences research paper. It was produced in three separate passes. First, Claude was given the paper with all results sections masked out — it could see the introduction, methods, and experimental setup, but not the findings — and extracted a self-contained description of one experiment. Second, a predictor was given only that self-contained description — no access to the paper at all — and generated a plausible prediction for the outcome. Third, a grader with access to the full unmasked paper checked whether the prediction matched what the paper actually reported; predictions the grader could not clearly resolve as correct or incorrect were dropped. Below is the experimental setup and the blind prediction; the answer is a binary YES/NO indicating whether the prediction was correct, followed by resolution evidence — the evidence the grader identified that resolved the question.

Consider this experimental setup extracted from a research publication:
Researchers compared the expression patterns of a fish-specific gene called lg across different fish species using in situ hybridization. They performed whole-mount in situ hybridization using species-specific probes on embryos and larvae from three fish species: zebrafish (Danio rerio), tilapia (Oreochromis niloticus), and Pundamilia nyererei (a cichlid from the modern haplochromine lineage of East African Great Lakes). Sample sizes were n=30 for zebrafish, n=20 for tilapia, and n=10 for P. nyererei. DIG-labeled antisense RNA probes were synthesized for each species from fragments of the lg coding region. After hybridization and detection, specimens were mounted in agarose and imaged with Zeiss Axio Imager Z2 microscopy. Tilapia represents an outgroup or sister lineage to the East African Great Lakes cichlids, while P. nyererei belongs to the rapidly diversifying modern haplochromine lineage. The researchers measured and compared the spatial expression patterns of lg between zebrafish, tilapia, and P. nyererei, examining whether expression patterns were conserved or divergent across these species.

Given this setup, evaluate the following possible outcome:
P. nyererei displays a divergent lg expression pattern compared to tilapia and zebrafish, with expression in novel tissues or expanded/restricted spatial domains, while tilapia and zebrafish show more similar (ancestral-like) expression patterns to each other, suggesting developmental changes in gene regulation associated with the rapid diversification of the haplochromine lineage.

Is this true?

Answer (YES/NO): NO